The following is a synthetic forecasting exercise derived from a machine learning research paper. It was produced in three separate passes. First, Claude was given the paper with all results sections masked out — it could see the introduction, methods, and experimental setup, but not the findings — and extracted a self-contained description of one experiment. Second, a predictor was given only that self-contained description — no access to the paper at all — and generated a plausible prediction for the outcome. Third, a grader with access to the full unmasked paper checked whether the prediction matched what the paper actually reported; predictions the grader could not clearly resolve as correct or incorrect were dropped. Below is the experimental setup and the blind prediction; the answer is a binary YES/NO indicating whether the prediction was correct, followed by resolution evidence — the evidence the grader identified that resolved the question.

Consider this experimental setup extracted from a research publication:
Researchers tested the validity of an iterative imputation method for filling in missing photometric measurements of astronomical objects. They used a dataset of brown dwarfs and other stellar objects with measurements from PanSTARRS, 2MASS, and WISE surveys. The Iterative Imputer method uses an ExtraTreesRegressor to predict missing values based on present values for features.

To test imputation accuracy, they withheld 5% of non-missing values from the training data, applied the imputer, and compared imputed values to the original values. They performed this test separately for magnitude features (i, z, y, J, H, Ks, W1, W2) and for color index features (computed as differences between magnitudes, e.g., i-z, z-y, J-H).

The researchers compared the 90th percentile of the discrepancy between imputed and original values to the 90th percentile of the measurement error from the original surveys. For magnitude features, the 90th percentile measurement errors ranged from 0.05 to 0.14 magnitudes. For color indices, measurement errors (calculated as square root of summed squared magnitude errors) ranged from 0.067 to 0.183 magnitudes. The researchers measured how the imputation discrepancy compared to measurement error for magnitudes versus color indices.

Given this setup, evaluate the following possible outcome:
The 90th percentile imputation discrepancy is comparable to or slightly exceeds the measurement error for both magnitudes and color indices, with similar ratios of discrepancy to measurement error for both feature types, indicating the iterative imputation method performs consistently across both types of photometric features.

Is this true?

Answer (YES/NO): NO